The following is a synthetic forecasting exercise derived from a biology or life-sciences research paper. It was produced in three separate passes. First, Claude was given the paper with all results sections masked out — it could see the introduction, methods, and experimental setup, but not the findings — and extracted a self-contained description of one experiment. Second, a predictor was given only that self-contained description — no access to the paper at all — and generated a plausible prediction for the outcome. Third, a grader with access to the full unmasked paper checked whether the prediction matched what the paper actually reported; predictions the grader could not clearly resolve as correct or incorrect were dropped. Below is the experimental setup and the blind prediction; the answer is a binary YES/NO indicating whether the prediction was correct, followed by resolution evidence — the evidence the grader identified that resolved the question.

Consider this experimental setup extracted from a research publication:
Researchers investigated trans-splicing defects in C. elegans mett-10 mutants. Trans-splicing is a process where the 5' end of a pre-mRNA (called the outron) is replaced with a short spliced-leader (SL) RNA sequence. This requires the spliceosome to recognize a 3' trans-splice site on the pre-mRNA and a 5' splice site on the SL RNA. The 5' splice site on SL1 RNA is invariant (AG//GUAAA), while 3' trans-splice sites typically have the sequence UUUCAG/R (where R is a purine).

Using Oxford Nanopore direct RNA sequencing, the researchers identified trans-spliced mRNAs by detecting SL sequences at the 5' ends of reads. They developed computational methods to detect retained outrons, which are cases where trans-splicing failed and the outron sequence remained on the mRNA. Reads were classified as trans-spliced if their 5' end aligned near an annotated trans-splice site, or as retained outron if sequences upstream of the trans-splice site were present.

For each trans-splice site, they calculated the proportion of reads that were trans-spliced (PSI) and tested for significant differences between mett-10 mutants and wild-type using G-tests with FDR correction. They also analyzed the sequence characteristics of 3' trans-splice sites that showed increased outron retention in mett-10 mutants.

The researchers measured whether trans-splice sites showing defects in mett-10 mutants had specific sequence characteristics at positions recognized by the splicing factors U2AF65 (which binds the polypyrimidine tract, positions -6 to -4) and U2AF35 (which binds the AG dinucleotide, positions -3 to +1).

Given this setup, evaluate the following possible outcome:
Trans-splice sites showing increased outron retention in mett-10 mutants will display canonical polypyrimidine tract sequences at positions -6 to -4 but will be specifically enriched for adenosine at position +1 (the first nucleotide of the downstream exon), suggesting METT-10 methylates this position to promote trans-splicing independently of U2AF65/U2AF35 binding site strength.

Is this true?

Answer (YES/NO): NO